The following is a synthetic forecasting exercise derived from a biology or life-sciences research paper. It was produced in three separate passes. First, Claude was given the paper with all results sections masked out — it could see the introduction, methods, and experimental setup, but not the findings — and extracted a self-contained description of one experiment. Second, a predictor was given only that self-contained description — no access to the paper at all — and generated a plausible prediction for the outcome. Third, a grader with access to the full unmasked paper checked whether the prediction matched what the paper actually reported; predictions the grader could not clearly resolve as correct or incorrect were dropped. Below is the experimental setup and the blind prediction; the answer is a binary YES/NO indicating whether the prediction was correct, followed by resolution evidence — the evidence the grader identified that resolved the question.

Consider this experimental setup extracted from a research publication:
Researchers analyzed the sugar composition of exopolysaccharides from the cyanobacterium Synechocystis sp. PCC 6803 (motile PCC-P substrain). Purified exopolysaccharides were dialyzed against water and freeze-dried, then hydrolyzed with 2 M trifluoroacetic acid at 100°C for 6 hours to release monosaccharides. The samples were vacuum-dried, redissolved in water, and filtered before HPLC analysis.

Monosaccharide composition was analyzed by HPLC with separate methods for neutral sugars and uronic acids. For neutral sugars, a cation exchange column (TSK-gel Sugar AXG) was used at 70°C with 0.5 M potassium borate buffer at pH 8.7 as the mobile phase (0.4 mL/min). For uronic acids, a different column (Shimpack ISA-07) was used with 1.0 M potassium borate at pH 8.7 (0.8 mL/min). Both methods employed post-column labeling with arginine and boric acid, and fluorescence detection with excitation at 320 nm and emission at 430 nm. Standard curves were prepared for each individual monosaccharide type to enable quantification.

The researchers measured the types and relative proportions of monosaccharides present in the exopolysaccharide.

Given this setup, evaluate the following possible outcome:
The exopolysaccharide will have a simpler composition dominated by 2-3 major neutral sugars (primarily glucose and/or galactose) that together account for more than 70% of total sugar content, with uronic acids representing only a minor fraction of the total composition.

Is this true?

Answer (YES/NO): NO